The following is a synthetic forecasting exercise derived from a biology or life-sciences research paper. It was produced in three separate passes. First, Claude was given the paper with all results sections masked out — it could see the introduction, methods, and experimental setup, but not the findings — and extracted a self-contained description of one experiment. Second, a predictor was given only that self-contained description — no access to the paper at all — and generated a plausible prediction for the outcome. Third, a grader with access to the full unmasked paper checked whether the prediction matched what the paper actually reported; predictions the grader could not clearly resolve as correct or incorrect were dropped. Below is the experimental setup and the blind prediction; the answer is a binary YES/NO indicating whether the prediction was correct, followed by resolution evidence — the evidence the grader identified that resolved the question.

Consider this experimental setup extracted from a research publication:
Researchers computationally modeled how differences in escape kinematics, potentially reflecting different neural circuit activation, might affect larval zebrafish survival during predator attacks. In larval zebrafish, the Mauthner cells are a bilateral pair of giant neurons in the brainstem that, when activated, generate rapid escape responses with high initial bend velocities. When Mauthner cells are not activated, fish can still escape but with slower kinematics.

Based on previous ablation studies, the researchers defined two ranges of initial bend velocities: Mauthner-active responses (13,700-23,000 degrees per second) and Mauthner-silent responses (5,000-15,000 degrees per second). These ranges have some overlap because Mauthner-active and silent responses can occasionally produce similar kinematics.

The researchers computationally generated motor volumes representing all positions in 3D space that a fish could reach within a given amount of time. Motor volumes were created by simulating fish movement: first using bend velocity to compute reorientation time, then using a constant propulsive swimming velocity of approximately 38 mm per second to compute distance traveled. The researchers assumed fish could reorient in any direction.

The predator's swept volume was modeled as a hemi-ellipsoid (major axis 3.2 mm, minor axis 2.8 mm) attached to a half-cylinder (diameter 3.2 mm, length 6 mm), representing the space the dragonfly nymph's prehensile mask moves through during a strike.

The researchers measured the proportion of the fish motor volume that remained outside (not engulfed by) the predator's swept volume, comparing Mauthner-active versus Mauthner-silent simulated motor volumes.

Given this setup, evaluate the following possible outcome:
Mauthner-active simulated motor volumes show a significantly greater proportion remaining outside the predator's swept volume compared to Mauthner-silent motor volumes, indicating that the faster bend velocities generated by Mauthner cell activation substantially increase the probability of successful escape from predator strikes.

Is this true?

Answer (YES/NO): YES